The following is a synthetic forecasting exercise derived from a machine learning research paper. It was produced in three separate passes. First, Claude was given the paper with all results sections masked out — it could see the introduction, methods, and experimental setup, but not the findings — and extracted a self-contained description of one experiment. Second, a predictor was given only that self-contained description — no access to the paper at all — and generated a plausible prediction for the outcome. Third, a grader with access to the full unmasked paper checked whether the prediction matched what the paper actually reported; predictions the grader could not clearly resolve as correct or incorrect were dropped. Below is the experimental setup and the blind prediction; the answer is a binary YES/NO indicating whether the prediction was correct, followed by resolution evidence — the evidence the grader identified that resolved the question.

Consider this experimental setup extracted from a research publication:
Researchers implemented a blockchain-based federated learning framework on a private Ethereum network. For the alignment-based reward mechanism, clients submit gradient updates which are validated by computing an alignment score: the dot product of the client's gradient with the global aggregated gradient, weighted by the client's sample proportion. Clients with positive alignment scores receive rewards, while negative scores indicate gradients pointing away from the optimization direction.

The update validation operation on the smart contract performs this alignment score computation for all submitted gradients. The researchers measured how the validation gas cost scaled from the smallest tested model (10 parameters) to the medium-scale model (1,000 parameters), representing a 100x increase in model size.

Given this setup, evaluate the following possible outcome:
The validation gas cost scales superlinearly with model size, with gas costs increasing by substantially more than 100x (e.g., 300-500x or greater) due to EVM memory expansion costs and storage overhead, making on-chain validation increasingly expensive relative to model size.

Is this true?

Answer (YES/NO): NO